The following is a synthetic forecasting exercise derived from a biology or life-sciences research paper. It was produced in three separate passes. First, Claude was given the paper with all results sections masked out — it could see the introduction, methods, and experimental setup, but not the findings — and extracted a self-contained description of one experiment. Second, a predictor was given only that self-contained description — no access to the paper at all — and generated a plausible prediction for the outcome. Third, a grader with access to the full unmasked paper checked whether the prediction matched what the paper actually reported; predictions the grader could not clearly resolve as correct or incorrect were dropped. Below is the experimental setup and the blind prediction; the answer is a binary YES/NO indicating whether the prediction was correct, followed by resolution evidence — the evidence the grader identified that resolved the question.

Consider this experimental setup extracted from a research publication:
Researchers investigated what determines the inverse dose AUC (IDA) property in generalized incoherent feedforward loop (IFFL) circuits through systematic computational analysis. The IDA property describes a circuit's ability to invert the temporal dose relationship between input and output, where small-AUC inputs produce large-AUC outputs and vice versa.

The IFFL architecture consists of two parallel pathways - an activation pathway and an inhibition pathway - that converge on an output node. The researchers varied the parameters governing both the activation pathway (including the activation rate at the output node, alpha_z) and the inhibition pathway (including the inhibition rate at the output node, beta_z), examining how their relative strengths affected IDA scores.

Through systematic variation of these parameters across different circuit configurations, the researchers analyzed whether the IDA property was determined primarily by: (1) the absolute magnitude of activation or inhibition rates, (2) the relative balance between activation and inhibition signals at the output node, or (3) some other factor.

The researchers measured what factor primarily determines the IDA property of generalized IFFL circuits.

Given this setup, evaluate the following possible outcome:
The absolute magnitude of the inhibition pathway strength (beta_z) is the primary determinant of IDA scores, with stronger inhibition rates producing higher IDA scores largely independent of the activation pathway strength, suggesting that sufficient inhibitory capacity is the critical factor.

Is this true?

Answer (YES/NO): NO